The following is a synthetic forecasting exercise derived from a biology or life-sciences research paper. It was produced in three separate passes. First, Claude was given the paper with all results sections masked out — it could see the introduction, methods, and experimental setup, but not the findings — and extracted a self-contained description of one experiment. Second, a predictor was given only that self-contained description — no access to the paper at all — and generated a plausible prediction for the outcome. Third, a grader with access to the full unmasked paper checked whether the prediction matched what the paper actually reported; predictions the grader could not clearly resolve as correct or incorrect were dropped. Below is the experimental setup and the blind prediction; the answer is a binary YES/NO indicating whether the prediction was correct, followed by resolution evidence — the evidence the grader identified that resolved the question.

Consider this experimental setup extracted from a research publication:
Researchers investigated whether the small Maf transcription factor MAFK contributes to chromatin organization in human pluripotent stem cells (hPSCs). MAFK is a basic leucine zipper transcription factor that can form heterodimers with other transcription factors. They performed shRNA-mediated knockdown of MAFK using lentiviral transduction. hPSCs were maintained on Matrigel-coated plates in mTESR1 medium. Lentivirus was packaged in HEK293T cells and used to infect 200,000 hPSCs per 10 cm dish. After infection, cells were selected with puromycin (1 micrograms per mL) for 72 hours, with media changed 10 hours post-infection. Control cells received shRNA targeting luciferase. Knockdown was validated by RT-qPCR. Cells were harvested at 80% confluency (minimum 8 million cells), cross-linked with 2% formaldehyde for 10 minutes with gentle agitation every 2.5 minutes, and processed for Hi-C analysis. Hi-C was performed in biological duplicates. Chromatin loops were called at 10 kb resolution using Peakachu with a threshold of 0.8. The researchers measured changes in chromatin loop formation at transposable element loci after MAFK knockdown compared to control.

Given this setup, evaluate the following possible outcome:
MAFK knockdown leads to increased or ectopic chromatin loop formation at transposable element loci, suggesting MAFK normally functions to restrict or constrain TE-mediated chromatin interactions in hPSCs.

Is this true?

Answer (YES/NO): NO